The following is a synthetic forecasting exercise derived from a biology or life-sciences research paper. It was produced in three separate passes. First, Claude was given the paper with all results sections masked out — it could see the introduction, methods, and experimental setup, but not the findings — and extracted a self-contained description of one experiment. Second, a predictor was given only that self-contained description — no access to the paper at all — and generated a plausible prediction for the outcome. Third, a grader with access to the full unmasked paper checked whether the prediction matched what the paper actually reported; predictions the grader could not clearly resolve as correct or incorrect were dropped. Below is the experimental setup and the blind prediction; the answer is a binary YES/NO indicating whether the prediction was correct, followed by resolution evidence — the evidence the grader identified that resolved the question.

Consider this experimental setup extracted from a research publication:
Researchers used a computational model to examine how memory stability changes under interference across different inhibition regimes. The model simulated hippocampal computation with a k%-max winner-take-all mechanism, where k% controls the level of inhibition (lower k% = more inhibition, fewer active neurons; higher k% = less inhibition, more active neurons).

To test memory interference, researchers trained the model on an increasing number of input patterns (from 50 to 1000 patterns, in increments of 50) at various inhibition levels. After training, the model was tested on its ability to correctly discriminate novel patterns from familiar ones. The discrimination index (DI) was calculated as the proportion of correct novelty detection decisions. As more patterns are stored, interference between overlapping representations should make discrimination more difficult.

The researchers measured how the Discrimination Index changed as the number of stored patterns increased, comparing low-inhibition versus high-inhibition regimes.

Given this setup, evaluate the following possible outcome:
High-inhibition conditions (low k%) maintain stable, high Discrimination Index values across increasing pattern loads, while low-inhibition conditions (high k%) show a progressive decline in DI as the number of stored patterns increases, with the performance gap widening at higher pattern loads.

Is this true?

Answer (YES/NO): YES